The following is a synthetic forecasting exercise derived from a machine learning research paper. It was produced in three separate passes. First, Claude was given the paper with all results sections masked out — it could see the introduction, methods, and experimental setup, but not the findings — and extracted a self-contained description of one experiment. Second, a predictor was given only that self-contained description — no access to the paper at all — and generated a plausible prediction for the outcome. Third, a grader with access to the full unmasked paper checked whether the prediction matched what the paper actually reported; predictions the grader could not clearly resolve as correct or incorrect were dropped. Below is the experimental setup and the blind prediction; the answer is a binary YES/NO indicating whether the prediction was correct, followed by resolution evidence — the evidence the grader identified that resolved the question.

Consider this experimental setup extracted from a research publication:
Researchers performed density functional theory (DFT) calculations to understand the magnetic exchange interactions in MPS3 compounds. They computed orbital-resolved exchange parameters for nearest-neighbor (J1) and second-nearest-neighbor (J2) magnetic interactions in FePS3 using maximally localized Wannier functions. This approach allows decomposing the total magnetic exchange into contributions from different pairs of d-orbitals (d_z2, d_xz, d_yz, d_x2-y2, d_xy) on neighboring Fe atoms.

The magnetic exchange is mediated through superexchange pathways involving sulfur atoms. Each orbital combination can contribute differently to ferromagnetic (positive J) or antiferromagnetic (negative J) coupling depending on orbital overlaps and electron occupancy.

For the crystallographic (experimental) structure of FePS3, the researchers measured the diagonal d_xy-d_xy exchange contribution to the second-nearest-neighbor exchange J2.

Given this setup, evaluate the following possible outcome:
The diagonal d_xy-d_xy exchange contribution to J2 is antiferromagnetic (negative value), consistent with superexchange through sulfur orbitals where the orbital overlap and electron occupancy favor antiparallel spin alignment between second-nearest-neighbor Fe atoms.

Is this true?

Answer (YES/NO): NO